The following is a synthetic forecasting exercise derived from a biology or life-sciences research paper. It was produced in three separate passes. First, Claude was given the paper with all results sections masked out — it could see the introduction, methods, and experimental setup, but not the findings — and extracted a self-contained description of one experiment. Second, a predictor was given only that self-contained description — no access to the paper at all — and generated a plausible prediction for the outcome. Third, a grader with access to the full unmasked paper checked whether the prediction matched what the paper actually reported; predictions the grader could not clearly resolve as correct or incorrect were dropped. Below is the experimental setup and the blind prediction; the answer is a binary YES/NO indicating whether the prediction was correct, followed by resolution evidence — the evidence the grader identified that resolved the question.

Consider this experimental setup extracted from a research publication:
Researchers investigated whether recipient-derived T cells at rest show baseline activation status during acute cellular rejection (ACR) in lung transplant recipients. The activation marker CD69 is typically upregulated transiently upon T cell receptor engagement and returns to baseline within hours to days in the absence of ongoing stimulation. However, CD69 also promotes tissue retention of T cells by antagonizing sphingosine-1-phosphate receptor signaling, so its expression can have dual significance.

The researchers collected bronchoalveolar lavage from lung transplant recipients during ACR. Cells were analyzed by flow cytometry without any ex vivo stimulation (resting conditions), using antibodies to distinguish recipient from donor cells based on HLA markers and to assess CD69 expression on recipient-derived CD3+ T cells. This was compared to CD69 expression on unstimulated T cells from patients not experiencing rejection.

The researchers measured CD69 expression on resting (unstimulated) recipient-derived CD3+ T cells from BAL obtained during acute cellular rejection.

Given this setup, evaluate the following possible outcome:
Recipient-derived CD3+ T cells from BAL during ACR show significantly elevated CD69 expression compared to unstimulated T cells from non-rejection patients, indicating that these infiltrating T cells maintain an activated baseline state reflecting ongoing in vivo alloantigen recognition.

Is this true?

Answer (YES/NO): YES